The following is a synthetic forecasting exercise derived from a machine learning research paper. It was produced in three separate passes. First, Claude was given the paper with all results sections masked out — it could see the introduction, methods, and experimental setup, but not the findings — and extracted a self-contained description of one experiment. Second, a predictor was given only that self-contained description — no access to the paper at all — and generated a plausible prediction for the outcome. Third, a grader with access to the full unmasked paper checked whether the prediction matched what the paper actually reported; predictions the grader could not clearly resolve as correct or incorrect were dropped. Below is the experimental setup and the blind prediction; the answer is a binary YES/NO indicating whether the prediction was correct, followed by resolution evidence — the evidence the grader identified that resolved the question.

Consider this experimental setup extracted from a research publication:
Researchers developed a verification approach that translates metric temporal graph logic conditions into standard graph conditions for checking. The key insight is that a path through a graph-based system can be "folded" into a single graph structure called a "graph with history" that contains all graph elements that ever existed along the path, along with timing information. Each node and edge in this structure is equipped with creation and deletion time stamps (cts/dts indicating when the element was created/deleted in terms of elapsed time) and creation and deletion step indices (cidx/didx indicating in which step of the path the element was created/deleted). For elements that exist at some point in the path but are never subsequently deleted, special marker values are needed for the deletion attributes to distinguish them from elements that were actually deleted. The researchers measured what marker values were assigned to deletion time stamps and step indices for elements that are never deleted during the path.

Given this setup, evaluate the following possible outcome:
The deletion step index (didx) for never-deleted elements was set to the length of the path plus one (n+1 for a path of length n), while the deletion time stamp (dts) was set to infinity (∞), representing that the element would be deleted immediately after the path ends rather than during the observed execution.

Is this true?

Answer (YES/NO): NO